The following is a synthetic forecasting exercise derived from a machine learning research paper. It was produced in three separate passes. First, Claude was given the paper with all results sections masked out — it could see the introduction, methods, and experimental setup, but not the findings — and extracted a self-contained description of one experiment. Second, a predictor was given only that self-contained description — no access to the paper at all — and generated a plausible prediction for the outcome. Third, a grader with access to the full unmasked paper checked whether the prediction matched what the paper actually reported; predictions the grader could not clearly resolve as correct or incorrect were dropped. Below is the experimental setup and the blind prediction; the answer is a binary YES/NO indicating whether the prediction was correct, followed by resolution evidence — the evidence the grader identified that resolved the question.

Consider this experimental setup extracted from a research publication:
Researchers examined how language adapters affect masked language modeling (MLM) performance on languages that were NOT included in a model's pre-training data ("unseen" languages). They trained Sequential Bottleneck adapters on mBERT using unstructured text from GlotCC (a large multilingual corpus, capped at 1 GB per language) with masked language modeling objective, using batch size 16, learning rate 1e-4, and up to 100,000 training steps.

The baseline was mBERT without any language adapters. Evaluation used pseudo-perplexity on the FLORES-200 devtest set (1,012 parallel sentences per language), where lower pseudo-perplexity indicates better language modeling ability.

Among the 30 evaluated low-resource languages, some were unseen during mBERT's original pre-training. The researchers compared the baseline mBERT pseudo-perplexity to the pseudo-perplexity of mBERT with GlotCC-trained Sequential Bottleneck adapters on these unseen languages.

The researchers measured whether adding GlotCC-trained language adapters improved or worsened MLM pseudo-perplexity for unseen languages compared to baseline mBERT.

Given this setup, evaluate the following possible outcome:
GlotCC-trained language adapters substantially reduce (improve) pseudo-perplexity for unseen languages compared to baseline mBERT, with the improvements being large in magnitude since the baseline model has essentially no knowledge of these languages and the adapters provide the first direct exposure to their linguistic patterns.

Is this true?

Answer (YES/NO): NO